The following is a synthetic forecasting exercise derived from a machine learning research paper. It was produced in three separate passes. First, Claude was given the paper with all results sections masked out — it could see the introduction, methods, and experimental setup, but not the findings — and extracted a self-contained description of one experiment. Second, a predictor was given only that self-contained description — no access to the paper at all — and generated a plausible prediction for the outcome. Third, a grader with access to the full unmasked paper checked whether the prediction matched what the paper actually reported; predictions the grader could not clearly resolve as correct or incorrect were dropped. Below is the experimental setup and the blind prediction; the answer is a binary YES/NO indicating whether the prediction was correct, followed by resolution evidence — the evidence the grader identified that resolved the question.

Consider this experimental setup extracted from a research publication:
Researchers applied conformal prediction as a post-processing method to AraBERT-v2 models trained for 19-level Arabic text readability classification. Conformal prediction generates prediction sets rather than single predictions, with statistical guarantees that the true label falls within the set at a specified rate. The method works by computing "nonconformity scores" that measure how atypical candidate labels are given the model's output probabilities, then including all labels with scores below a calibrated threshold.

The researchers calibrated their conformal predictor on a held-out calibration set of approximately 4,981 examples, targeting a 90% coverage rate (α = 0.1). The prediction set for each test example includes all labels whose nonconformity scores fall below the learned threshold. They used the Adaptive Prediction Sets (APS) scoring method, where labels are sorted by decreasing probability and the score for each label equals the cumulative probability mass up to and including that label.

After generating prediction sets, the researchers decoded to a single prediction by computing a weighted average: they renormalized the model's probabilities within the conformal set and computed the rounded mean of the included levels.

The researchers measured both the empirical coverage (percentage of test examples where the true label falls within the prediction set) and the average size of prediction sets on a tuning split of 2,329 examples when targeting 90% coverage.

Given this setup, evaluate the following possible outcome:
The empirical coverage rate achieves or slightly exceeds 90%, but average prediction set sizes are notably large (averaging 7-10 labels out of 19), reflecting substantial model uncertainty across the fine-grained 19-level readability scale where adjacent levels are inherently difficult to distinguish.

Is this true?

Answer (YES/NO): NO